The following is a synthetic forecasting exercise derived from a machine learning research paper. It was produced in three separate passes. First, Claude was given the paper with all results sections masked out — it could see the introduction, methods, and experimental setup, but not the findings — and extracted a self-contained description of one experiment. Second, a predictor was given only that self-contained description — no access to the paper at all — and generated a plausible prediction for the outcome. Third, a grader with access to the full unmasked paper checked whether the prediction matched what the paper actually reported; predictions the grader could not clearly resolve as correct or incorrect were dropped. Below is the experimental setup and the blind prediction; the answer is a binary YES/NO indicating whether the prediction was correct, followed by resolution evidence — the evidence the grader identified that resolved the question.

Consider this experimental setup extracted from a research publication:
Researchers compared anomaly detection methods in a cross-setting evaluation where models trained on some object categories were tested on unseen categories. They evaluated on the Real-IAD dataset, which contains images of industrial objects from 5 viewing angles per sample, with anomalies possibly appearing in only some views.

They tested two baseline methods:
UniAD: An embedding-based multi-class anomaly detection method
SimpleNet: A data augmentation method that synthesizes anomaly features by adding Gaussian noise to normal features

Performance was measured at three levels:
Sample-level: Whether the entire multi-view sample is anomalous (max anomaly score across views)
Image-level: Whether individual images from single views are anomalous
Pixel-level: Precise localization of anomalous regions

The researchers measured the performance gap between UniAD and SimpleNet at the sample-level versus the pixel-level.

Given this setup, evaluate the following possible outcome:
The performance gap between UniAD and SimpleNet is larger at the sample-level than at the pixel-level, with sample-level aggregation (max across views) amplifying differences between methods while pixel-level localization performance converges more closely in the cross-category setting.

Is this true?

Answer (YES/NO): NO